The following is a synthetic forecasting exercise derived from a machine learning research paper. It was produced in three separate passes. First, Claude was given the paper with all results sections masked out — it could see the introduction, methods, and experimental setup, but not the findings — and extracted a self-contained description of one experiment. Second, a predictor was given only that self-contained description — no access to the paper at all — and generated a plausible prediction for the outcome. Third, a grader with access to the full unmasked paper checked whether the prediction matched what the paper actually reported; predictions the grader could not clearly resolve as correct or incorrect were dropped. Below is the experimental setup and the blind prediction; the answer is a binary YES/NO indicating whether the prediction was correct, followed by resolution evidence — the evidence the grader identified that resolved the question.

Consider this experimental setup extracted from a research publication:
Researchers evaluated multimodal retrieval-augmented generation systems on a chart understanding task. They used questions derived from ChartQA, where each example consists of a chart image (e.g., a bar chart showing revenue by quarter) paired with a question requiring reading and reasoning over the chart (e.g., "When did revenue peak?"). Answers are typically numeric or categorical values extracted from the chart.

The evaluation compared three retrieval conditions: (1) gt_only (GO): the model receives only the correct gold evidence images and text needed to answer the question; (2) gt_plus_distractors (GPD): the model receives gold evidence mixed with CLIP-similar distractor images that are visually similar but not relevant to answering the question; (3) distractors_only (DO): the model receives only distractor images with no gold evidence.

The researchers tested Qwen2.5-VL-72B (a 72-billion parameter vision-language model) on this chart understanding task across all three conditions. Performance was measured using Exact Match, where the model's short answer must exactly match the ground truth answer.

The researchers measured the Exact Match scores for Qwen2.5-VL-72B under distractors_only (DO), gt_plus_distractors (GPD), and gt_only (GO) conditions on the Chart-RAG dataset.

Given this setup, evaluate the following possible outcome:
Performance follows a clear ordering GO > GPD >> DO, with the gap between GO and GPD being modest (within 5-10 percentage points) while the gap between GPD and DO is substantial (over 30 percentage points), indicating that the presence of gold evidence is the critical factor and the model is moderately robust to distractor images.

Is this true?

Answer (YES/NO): NO